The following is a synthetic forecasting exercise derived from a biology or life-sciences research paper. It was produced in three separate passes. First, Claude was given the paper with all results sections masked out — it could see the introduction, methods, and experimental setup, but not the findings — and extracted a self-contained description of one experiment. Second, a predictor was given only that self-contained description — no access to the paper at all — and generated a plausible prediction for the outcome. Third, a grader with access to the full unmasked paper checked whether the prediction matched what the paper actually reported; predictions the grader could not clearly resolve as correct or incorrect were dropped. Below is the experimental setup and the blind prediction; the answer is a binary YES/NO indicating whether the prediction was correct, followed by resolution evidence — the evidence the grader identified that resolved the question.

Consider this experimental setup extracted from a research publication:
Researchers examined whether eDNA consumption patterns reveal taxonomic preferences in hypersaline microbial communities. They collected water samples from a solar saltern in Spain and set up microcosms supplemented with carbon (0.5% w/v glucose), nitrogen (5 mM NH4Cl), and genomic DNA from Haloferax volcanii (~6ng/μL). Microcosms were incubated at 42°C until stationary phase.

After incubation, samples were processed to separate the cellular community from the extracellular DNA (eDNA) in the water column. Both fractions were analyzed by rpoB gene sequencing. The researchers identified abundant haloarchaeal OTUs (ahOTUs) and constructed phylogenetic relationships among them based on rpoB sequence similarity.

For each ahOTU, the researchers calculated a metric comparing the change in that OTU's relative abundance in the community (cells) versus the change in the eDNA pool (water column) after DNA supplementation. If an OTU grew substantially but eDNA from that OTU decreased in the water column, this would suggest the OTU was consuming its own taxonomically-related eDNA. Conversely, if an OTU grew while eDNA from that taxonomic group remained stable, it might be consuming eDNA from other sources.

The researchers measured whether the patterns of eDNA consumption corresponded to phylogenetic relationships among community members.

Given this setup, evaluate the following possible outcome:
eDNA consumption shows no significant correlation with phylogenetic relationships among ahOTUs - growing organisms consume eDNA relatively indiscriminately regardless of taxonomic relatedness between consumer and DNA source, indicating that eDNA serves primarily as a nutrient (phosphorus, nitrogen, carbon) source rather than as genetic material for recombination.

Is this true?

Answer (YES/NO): NO